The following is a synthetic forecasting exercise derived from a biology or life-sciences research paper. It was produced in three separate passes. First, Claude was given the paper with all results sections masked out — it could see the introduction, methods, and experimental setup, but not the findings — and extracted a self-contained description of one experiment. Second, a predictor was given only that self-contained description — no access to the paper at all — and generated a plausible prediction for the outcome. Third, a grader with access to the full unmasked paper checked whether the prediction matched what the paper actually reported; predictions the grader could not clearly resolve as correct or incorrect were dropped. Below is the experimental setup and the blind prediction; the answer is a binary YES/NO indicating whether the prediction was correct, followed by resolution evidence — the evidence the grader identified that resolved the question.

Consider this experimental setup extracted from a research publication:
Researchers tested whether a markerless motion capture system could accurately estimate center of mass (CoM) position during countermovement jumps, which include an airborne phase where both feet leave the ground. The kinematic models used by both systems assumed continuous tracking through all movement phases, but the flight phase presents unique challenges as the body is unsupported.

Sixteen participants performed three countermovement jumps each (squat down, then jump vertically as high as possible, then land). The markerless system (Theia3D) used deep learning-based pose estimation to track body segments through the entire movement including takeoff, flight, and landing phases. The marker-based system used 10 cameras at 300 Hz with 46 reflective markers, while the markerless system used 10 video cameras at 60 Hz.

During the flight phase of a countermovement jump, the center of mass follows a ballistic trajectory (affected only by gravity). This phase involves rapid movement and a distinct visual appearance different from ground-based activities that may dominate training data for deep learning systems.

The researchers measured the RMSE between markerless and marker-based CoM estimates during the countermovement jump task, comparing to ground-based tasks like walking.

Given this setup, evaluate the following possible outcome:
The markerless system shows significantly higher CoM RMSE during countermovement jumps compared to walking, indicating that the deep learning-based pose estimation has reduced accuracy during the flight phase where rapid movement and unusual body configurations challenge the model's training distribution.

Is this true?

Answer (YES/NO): NO